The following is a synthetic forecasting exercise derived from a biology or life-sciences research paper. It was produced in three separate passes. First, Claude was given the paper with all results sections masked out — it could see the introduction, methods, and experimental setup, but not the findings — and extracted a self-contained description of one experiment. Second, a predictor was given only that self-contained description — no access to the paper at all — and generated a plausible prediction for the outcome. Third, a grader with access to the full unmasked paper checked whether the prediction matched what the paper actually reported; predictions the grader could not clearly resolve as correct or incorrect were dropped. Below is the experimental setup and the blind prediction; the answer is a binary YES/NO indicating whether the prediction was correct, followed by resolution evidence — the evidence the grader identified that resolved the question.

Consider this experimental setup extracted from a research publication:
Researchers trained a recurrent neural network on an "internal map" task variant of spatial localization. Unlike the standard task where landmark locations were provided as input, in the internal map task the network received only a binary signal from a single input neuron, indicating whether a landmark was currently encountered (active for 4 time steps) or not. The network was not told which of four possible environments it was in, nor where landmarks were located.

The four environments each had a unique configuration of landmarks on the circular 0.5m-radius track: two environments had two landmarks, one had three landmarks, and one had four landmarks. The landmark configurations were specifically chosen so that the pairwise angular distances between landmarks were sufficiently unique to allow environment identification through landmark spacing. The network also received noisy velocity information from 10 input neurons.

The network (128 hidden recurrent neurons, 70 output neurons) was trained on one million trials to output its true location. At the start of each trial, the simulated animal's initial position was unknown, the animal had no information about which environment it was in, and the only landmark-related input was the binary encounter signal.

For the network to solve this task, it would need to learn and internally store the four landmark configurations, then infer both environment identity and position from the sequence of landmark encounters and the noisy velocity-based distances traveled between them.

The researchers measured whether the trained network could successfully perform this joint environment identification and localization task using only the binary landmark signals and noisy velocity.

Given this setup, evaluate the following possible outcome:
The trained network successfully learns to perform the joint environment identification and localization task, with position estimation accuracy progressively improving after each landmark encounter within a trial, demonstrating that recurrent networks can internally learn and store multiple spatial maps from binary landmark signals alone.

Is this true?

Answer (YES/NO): YES